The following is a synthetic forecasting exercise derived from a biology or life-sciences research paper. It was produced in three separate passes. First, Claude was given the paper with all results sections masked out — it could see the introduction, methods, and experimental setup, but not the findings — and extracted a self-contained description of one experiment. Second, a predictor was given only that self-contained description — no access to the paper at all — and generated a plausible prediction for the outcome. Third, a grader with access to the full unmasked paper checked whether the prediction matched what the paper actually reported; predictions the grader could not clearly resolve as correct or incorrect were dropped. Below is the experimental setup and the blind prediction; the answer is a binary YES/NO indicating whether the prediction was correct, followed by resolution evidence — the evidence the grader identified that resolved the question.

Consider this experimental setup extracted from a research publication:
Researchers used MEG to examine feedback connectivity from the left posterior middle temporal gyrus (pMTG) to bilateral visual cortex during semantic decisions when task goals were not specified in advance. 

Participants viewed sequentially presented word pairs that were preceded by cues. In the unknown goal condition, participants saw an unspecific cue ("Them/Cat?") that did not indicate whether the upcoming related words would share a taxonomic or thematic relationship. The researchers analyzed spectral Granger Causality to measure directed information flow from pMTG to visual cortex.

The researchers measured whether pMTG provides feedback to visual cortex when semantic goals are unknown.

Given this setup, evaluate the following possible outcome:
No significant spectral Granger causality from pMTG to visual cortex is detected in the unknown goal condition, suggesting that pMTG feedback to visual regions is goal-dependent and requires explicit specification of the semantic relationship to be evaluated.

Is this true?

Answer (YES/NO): NO